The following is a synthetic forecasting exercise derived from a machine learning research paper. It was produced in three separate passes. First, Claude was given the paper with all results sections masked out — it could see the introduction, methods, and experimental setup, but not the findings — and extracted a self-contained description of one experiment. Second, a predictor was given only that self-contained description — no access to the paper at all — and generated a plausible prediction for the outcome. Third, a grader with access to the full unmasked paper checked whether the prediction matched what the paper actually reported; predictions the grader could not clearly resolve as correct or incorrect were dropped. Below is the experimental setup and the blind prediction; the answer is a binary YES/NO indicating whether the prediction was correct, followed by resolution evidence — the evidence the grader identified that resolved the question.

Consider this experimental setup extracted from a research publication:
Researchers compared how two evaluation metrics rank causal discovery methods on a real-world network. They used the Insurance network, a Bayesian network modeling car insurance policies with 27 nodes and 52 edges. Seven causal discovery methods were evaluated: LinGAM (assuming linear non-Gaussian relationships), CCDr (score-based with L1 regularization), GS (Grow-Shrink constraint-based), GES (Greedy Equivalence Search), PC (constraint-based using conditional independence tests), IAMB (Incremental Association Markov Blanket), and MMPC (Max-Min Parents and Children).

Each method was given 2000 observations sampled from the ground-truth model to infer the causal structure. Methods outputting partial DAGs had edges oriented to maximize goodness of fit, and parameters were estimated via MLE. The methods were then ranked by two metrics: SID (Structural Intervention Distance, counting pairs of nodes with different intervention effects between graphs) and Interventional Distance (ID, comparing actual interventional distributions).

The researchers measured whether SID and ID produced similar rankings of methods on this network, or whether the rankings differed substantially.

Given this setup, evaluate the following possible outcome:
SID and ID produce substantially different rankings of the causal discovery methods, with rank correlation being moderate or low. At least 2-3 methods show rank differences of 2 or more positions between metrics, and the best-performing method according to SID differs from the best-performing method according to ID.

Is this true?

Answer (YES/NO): YES